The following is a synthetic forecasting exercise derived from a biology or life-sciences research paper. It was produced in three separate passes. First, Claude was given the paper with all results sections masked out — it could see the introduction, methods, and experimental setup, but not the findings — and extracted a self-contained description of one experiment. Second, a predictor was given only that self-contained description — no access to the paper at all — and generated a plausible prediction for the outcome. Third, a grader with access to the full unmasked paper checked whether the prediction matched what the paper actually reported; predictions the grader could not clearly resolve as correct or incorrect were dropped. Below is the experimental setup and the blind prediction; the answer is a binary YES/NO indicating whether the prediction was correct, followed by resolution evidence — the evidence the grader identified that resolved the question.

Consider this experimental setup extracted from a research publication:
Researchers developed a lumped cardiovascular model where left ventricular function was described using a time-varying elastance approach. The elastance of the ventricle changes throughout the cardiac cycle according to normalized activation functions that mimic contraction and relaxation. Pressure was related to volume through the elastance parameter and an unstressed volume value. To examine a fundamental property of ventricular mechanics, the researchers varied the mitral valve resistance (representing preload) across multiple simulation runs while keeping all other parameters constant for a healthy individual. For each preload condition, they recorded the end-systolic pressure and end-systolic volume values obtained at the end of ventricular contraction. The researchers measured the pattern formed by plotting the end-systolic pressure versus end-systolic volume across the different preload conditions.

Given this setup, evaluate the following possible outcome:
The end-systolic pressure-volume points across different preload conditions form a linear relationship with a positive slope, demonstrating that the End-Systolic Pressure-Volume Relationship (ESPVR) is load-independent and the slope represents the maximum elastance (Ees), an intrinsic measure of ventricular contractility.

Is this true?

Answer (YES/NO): YES